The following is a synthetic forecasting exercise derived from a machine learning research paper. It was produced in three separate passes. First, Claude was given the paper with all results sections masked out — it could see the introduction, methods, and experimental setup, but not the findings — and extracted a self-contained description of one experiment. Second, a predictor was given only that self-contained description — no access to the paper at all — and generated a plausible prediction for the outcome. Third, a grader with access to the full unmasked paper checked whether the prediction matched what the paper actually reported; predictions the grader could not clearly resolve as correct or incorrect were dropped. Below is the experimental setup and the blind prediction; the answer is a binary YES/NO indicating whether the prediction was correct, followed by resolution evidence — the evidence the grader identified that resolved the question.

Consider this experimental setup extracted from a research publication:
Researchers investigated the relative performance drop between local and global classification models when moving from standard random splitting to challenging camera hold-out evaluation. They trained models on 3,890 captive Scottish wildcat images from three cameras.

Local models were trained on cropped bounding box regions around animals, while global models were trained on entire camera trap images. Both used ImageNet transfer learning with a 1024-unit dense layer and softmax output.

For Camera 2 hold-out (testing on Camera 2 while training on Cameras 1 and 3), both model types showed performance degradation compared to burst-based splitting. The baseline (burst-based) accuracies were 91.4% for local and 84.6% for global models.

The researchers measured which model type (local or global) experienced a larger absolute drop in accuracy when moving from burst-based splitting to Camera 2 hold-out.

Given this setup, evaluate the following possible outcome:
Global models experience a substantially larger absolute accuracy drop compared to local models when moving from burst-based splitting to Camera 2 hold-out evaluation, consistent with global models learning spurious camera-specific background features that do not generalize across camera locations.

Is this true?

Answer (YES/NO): YES